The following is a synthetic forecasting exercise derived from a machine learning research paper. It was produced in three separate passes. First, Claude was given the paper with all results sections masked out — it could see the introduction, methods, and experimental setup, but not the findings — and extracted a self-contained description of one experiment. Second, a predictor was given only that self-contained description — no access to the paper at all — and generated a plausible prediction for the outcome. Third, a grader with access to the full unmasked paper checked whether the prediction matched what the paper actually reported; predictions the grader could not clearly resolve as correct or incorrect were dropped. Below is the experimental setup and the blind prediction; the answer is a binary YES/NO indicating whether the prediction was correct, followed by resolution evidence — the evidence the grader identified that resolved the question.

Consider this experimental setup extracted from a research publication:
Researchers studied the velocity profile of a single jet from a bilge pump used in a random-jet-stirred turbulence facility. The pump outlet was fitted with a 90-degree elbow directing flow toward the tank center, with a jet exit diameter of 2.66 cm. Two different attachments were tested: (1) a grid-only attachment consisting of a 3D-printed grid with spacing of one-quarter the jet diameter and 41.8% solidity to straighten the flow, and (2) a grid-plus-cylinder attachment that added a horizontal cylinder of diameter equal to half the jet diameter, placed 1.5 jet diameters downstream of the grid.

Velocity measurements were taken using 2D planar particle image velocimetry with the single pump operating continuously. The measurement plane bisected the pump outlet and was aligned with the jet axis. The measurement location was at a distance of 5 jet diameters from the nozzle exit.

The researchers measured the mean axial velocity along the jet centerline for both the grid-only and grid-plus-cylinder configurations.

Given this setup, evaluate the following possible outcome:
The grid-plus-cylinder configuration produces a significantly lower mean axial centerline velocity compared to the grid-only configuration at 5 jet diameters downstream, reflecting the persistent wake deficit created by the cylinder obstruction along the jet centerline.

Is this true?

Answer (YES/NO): YES